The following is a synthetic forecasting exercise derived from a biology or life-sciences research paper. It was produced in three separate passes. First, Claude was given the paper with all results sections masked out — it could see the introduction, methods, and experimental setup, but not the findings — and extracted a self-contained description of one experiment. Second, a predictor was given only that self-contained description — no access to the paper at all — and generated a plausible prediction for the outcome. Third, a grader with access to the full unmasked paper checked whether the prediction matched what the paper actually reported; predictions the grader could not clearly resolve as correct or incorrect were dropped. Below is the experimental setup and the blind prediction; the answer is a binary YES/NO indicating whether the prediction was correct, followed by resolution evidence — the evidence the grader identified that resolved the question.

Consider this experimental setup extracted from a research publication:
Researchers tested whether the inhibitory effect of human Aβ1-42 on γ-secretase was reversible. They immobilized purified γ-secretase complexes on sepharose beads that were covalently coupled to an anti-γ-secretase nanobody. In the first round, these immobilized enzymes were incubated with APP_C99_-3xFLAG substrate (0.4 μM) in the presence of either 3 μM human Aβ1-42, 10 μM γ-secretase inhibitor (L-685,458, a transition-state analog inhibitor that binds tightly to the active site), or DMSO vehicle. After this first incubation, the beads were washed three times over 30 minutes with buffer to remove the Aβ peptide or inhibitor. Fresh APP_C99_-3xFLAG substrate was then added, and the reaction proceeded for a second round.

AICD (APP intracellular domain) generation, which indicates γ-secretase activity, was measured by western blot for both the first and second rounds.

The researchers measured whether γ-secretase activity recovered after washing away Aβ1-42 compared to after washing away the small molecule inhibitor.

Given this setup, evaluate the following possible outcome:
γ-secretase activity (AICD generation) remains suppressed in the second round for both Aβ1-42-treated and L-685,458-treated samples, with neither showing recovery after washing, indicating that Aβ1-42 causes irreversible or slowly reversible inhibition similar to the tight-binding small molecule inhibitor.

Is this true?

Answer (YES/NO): NO